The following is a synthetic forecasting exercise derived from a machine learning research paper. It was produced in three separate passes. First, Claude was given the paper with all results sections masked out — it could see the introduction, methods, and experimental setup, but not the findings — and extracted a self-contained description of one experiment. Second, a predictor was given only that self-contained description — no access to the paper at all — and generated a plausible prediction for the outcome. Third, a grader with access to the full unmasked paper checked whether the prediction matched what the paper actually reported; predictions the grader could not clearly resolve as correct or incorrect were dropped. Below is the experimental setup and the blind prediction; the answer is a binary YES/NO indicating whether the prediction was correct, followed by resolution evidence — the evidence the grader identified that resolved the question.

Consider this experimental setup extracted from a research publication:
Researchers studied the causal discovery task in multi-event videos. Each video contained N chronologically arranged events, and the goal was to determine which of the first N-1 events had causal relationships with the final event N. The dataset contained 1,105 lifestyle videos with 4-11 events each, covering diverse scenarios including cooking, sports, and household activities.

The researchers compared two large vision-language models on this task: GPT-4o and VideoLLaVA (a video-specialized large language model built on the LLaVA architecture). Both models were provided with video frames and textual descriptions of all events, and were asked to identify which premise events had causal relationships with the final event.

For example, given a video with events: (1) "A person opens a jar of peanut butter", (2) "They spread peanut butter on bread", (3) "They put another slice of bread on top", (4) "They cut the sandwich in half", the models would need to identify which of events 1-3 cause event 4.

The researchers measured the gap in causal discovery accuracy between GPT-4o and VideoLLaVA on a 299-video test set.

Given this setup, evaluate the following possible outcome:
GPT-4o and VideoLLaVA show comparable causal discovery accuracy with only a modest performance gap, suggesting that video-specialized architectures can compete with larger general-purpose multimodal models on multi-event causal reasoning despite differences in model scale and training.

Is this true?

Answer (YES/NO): YES